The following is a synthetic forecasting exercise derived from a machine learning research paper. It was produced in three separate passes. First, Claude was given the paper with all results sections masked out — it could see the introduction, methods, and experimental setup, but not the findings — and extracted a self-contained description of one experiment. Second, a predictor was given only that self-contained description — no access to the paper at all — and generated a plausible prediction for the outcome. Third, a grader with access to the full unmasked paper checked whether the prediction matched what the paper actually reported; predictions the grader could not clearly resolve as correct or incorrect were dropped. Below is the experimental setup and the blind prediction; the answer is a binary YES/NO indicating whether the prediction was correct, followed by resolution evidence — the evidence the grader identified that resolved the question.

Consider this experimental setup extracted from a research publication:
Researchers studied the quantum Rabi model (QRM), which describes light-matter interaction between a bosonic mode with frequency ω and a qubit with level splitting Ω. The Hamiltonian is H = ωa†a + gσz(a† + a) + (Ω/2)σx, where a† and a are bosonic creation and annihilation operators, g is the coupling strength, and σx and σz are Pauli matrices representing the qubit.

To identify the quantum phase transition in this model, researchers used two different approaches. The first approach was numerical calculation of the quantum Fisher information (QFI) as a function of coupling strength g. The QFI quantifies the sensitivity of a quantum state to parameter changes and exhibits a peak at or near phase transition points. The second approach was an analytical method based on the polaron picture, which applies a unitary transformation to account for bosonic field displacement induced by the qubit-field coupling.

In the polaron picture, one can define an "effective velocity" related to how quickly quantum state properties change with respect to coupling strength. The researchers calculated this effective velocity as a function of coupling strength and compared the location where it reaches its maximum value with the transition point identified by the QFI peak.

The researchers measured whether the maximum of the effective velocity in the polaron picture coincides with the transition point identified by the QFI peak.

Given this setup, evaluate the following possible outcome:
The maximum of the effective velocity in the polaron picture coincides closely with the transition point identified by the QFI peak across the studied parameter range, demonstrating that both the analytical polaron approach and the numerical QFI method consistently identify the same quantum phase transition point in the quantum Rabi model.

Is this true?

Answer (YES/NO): YES